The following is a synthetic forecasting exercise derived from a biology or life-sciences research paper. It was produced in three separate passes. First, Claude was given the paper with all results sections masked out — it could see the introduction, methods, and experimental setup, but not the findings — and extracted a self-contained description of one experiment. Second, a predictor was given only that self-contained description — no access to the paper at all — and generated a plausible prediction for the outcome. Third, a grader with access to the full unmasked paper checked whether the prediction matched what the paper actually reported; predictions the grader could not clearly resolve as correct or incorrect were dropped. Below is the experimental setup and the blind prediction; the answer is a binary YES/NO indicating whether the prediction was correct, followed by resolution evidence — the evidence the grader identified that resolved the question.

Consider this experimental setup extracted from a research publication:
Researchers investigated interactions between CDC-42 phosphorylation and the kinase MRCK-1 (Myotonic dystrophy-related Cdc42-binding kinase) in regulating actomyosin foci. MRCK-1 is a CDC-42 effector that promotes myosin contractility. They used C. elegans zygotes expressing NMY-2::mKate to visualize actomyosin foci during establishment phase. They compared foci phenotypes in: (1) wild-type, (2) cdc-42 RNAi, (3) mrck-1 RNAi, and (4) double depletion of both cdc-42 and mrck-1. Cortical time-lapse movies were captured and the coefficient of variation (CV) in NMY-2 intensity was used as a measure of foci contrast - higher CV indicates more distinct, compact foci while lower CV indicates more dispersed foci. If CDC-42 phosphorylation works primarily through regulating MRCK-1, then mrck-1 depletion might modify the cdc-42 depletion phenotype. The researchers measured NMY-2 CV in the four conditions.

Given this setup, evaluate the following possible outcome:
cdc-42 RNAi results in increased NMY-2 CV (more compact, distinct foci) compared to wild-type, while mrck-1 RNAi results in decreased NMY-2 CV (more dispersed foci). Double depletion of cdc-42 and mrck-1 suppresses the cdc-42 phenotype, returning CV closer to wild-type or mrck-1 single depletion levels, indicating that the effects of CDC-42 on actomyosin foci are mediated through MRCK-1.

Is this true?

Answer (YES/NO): NO